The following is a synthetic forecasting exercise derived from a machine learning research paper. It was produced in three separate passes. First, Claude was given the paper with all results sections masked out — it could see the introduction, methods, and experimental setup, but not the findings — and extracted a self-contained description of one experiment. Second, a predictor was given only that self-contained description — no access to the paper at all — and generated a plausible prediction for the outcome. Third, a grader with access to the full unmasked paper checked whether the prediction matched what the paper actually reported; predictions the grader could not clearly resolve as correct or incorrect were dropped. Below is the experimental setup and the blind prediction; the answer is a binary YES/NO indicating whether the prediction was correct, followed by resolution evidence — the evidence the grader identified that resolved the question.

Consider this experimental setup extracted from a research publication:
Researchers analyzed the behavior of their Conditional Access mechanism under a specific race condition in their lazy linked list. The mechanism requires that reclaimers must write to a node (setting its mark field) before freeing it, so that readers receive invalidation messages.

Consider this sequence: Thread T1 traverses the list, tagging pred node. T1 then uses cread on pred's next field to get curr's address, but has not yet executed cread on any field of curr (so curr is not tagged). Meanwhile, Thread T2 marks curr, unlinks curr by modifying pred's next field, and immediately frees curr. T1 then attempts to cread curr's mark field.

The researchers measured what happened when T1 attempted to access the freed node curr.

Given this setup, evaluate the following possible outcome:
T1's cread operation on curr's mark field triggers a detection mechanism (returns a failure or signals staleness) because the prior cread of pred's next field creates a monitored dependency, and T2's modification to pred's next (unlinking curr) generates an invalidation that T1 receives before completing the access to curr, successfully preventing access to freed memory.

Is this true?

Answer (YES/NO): YES